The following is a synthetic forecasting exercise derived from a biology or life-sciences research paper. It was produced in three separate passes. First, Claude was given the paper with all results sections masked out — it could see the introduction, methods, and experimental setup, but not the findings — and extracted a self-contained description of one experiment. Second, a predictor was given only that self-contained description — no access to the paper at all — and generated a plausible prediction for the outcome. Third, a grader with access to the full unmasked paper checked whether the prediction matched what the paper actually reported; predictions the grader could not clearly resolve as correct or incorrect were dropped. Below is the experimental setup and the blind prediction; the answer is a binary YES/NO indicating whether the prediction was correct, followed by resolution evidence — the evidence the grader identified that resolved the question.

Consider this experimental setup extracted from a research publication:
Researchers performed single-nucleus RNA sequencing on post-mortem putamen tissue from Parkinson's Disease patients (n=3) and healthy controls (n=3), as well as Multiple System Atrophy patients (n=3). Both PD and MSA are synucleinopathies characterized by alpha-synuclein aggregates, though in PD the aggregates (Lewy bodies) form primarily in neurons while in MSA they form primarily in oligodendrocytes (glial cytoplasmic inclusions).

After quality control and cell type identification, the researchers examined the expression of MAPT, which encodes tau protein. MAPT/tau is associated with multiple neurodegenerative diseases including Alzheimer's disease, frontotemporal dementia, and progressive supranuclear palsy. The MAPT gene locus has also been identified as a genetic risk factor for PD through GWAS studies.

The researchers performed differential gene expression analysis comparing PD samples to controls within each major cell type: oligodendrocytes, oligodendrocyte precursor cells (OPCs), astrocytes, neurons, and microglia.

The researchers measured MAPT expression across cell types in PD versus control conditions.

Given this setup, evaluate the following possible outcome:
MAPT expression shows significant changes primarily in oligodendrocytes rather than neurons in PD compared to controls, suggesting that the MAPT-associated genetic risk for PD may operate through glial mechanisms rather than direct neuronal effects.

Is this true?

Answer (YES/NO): YES